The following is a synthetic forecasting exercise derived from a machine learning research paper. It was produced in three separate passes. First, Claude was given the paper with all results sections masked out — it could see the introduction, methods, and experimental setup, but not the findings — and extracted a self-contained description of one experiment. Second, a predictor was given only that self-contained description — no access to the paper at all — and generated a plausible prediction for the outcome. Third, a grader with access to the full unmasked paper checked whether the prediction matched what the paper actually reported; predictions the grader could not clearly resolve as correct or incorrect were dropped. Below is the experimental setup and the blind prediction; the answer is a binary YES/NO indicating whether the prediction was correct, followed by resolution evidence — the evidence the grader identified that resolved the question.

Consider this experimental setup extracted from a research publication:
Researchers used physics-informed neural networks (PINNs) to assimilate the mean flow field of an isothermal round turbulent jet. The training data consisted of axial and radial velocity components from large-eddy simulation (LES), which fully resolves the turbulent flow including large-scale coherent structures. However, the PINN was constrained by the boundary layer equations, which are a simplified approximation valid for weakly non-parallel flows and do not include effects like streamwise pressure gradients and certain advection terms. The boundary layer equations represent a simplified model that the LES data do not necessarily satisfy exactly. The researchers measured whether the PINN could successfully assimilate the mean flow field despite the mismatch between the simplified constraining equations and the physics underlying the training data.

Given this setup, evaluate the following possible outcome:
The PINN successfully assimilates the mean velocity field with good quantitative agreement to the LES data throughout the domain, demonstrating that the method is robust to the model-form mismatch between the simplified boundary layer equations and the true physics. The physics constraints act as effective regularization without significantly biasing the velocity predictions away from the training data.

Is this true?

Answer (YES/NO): YES